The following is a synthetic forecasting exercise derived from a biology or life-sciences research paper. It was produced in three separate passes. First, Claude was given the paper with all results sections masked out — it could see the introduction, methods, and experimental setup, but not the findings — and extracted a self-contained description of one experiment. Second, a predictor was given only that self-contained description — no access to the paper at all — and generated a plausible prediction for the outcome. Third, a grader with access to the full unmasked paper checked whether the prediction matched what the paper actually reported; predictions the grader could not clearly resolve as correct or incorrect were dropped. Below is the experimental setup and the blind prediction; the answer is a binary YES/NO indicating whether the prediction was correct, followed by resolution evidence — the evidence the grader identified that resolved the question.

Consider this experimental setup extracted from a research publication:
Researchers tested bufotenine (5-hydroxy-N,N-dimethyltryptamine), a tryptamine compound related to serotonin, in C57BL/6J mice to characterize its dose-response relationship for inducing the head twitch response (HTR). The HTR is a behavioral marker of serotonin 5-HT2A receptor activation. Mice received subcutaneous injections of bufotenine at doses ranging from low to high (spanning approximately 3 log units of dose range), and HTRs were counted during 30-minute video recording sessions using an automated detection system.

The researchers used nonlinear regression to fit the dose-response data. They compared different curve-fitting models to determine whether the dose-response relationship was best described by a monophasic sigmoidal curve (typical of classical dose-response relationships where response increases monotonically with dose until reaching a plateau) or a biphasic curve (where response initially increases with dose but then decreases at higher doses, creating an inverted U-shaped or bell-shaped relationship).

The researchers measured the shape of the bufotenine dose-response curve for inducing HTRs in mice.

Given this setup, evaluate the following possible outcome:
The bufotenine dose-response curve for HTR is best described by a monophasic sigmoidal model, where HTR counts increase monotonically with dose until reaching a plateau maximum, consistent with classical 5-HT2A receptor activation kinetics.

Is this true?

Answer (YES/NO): NO